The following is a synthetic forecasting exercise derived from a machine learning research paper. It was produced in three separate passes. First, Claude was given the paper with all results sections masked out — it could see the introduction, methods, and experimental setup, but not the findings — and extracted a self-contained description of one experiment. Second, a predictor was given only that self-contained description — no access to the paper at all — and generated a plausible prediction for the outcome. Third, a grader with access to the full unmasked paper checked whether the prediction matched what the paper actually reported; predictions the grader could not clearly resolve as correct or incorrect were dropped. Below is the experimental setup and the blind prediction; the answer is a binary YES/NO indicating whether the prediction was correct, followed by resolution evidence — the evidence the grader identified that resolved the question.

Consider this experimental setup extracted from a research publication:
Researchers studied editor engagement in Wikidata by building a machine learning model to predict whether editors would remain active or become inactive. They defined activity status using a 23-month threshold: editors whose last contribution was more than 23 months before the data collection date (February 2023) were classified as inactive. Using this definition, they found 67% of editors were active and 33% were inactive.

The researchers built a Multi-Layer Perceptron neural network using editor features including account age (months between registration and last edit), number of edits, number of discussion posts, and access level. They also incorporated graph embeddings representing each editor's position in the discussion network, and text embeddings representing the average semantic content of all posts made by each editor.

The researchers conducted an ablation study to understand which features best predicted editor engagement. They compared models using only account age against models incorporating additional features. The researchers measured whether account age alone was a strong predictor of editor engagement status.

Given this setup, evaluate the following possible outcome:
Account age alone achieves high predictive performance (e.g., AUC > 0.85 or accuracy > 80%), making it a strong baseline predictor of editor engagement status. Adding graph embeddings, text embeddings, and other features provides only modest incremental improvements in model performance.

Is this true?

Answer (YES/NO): NO